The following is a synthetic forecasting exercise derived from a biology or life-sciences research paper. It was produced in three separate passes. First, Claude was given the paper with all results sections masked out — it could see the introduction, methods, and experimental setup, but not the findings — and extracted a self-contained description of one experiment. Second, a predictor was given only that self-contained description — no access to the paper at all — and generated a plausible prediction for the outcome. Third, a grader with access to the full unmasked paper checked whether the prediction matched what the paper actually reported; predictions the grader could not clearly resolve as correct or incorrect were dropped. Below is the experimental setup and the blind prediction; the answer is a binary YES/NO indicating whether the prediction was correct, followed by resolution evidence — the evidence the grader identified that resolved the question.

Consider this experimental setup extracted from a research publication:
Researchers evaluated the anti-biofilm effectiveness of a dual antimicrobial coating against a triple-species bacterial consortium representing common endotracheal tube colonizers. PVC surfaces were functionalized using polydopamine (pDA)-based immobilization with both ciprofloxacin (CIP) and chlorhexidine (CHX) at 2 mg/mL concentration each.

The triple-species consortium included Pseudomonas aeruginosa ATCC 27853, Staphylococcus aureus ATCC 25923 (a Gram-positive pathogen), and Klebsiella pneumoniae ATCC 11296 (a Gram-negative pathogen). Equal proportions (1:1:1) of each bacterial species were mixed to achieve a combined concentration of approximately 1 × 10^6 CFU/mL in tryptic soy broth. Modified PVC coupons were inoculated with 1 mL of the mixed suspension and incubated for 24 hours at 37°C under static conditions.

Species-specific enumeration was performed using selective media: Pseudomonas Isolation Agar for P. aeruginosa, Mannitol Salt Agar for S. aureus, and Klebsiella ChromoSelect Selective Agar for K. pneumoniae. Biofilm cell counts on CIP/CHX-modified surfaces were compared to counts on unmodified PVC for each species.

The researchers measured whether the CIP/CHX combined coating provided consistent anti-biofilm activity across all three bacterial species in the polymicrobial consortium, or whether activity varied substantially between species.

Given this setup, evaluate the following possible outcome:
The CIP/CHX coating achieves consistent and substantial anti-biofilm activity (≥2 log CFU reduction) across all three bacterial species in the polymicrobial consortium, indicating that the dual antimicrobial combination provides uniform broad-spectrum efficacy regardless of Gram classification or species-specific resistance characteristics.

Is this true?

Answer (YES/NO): NO